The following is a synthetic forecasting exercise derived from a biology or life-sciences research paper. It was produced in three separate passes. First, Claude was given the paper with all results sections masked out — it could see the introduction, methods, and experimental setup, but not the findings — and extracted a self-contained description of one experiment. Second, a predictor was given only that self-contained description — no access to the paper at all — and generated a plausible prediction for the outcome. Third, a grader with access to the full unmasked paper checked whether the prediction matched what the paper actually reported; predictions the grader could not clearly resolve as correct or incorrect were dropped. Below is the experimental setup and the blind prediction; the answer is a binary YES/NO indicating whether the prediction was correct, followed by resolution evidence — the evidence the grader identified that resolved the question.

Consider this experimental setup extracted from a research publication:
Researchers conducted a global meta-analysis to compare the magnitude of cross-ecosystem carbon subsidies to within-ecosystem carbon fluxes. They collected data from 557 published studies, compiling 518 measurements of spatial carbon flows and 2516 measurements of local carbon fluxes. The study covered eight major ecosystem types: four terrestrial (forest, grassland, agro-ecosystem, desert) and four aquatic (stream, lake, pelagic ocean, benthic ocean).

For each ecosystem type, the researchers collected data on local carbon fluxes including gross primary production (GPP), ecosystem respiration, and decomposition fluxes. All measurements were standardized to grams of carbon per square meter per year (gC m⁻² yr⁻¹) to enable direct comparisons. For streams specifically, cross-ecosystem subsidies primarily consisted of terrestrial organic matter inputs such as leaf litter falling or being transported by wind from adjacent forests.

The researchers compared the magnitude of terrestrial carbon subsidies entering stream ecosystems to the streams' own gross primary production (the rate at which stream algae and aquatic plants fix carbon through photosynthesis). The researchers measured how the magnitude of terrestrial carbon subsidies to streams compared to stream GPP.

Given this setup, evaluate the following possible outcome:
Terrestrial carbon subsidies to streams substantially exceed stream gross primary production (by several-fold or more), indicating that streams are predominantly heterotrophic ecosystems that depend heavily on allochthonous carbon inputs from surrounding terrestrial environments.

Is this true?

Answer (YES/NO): NO